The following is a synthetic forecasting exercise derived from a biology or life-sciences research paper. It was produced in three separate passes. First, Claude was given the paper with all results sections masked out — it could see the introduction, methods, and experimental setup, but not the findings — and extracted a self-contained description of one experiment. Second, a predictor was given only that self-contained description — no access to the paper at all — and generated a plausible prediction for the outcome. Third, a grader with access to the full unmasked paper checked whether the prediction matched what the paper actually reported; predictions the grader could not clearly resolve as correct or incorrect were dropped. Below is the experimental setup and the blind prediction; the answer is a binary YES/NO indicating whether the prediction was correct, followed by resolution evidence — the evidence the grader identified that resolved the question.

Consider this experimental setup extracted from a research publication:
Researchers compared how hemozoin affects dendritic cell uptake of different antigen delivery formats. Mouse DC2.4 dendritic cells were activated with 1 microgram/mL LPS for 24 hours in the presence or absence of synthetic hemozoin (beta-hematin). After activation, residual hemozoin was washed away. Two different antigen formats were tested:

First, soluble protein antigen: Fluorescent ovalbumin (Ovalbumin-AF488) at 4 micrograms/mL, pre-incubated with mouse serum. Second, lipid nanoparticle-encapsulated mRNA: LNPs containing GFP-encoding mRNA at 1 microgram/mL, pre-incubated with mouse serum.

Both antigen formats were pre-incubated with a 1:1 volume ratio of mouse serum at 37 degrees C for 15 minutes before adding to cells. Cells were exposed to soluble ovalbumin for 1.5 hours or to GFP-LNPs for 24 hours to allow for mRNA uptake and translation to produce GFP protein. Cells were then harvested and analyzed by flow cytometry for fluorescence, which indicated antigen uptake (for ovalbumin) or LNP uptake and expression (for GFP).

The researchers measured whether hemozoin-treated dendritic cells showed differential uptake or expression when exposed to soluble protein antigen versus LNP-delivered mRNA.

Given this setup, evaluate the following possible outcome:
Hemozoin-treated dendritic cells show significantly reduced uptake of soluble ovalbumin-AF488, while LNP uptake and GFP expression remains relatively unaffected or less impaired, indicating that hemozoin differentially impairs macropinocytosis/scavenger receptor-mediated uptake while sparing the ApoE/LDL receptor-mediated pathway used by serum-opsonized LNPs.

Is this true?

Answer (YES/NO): YES